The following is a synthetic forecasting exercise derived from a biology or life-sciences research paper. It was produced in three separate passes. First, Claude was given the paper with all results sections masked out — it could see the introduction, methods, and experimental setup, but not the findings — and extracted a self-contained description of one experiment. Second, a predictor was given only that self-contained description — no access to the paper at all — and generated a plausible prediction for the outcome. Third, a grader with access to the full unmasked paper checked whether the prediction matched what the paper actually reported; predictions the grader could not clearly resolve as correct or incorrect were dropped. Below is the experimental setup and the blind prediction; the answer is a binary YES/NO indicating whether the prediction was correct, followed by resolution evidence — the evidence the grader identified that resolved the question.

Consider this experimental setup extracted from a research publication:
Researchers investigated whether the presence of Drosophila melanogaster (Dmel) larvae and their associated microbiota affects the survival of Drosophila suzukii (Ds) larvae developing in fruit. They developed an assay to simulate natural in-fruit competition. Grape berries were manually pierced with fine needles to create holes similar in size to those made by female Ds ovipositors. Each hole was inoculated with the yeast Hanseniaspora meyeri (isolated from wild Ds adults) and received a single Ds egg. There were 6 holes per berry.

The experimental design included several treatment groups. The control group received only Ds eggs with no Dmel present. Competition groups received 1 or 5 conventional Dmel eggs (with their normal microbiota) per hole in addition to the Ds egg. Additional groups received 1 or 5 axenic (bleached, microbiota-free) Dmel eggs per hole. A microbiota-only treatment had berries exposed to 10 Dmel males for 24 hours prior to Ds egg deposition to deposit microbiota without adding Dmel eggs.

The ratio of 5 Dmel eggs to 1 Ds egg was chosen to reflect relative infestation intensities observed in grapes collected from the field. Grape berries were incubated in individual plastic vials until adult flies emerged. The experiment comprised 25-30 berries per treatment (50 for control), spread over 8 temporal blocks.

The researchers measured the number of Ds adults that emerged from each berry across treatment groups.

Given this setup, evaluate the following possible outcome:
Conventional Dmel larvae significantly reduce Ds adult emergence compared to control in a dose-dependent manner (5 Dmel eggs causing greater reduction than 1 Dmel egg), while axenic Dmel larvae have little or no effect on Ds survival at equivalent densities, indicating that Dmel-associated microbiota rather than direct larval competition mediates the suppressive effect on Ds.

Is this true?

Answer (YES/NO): YES